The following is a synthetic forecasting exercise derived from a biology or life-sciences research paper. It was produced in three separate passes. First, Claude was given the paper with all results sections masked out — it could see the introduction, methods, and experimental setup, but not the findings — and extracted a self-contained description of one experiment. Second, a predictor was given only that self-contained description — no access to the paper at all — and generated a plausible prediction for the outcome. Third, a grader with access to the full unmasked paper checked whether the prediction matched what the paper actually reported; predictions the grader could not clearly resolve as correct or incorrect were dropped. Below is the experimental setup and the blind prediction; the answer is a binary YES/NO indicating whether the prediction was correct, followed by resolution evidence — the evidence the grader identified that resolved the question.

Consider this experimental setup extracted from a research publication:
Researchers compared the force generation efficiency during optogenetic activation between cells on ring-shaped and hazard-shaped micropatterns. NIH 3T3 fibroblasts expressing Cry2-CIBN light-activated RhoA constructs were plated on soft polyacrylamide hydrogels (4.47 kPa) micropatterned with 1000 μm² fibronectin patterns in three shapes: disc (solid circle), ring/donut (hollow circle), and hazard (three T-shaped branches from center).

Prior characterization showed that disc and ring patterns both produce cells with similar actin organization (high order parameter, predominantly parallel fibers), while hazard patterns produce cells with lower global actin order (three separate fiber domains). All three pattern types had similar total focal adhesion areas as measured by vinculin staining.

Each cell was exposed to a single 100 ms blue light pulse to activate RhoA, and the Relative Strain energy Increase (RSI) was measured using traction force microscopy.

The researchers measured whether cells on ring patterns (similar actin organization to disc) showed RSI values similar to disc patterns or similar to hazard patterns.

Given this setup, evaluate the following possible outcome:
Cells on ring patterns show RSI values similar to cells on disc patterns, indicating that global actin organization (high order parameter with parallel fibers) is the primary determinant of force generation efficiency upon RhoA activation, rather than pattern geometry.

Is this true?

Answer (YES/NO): YES